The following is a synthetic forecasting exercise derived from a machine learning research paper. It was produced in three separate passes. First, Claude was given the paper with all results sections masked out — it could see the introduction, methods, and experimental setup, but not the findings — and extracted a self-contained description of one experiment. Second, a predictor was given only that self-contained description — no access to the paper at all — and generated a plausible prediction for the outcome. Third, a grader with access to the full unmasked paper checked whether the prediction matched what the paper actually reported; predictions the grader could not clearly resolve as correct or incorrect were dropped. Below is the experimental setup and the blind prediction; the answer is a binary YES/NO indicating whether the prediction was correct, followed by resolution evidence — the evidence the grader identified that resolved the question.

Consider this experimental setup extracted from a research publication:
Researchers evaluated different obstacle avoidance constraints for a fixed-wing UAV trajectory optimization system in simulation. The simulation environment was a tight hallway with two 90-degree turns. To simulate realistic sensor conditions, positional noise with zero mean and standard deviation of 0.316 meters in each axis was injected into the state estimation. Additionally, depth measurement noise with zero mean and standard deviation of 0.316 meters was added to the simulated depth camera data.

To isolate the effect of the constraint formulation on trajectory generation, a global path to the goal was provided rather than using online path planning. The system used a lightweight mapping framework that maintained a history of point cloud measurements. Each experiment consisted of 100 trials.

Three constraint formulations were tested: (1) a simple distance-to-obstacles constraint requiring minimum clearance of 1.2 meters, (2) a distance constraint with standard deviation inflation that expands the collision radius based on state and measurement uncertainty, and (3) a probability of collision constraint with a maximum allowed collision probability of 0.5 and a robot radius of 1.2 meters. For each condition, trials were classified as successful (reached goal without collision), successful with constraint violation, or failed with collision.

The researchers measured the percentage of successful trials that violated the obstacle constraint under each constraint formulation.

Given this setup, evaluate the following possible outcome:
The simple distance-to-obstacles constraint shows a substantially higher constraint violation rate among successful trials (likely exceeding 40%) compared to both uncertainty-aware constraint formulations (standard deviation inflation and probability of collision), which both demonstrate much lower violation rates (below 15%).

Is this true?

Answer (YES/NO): NO